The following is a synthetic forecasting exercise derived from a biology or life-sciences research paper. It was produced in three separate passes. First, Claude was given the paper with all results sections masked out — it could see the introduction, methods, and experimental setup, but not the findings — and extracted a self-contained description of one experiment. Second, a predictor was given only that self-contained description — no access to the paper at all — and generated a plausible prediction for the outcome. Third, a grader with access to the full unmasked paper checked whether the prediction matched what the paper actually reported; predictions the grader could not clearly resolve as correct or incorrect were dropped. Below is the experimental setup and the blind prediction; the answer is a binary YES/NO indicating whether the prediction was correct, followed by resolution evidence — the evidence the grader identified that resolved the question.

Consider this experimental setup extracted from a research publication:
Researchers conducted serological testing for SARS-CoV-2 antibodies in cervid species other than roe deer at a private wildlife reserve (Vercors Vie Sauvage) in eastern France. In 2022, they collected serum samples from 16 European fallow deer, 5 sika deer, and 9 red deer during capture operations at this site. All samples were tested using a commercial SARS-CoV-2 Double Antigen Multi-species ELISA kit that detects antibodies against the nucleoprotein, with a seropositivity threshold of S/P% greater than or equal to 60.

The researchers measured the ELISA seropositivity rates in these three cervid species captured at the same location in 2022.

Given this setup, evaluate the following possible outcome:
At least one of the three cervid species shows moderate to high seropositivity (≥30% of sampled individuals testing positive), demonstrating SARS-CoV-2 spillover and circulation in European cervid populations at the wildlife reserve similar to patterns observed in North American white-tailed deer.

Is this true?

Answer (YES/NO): NO